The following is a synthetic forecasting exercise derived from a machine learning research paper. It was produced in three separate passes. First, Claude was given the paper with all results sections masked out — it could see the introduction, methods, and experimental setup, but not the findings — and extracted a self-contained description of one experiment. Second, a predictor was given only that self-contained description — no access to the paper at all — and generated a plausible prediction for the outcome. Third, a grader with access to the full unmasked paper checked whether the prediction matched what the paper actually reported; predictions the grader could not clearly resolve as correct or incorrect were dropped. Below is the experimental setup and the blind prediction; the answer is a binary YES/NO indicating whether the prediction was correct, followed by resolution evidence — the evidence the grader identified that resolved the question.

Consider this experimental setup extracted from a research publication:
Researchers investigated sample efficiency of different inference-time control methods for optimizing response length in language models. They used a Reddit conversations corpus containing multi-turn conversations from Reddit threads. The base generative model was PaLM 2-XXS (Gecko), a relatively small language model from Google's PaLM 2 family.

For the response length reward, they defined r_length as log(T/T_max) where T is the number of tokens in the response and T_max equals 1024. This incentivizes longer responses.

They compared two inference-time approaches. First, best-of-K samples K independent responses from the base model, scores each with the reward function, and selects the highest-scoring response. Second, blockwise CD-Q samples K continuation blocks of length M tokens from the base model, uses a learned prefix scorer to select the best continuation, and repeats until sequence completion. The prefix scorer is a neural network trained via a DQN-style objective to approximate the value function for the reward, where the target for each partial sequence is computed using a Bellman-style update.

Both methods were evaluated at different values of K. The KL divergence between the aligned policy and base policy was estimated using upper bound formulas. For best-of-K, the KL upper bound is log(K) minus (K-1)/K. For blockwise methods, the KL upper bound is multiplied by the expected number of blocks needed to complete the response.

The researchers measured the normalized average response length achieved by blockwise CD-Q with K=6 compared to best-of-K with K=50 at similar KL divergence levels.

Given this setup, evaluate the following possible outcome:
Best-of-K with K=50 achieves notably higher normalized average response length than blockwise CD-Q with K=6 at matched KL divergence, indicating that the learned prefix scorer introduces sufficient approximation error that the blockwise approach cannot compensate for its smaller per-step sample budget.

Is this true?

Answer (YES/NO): NO